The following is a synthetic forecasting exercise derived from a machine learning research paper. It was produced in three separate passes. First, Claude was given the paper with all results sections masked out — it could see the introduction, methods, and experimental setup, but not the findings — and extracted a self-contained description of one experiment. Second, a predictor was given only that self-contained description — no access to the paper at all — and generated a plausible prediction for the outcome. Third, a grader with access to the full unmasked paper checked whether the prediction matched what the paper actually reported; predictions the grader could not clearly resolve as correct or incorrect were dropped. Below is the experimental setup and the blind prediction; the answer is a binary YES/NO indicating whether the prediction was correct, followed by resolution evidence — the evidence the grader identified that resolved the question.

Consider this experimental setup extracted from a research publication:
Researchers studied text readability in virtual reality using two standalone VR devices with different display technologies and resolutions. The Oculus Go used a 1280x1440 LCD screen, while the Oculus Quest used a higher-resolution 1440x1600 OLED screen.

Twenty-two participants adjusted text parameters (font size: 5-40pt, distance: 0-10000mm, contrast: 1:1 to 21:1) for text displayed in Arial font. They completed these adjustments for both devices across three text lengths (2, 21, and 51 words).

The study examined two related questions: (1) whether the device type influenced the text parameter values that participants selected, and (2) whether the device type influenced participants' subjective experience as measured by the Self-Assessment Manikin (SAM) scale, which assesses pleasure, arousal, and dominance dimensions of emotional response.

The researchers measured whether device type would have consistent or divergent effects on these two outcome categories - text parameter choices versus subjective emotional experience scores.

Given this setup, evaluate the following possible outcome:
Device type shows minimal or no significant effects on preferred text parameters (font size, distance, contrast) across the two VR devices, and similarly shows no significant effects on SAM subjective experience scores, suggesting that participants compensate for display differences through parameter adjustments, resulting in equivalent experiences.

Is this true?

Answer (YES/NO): NO